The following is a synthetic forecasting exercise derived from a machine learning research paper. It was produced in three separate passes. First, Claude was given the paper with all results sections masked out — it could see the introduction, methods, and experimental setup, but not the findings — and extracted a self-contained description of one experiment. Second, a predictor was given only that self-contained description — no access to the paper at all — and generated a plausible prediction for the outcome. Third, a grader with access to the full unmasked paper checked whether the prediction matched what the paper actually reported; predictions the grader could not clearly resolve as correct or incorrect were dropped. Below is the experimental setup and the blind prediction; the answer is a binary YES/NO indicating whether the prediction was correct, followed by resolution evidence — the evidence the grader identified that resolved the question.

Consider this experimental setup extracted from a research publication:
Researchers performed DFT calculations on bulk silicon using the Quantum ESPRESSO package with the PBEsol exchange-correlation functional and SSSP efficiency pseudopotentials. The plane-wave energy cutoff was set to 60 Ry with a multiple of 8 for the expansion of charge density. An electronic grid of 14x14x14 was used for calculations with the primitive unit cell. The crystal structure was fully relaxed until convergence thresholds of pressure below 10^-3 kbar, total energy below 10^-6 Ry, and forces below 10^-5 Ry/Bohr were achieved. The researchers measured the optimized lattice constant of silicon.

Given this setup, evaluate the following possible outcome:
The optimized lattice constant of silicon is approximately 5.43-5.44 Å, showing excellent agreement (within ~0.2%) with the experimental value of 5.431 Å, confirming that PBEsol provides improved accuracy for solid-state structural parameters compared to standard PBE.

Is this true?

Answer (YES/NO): YES